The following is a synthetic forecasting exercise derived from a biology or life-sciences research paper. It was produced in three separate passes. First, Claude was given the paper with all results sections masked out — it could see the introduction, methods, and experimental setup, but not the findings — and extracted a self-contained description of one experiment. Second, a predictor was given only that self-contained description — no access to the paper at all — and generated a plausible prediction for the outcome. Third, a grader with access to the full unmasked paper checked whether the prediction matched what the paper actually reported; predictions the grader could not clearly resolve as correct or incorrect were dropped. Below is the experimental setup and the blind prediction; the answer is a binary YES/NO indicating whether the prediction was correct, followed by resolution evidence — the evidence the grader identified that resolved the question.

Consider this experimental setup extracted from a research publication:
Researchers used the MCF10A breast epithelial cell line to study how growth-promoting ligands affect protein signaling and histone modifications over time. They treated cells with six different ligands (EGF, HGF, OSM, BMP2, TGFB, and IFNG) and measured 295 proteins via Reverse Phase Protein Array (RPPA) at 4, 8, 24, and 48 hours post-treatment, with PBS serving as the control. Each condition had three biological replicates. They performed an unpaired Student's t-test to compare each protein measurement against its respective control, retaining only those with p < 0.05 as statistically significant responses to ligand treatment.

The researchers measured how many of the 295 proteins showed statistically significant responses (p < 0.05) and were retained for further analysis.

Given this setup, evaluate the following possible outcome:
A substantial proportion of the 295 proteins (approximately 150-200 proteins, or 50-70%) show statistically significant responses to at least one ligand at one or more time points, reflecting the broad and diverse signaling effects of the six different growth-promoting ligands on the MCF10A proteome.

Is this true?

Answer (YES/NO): NO